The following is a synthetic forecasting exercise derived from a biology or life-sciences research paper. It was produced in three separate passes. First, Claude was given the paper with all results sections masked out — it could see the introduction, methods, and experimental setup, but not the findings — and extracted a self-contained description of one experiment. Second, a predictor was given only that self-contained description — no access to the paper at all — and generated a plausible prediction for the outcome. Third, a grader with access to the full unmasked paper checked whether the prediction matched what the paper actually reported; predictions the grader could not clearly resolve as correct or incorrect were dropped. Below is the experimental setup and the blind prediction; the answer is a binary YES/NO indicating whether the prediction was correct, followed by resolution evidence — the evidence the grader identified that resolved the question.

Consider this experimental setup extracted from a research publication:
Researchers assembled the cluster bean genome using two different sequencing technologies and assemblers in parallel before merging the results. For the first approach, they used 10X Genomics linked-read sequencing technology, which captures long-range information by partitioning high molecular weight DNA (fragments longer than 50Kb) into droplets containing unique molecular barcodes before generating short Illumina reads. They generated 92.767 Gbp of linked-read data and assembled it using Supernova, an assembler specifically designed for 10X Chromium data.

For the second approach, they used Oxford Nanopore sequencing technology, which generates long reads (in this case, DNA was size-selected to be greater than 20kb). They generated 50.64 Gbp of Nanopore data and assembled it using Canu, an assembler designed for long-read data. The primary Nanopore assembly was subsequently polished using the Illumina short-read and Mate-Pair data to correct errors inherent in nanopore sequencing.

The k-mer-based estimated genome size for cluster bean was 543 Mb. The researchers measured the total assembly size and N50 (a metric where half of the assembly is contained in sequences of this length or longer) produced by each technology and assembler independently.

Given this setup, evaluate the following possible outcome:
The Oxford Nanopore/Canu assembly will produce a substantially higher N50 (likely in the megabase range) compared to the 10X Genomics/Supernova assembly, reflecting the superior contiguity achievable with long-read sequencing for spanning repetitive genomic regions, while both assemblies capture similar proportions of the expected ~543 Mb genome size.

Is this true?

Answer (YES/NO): NO